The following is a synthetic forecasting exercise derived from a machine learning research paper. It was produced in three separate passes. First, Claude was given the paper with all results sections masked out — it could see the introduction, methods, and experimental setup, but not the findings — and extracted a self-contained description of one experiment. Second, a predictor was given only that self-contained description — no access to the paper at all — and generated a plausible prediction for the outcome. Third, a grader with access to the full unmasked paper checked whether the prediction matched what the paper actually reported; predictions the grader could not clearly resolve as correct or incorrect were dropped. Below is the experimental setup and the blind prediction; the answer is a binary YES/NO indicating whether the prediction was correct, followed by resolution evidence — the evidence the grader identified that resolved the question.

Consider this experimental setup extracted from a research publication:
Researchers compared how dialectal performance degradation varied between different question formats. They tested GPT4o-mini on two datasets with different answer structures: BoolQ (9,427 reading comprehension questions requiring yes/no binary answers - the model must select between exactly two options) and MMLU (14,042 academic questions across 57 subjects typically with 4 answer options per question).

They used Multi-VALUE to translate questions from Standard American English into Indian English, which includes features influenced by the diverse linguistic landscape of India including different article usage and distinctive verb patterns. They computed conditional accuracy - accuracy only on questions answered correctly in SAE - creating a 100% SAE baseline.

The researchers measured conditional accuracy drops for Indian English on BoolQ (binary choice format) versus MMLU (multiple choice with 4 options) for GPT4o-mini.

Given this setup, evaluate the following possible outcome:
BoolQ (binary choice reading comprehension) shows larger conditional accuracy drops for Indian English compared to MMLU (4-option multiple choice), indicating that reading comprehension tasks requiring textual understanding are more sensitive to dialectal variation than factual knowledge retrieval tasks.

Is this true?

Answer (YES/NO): NO